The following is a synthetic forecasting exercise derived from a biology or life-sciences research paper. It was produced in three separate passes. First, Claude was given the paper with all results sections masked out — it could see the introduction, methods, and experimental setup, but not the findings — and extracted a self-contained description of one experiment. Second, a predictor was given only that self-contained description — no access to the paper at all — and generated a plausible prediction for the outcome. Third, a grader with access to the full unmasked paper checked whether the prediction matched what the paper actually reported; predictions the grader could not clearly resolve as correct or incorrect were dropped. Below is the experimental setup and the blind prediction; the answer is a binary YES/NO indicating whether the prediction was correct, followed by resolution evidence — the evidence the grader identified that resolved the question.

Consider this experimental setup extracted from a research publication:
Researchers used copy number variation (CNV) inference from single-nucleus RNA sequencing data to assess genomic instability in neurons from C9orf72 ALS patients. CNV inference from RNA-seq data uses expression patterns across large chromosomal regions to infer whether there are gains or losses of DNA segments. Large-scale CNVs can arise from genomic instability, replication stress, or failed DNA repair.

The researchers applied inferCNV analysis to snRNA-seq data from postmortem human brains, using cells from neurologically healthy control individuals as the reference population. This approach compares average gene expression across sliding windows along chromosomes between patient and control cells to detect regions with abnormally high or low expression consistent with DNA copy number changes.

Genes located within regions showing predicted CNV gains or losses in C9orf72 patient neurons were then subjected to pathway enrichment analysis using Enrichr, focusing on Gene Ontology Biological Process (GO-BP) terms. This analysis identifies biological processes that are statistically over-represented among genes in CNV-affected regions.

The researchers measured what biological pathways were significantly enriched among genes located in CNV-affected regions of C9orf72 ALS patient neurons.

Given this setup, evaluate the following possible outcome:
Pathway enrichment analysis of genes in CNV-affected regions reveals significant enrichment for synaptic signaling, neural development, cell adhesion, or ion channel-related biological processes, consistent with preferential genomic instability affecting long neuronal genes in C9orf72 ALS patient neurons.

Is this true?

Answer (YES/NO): NO